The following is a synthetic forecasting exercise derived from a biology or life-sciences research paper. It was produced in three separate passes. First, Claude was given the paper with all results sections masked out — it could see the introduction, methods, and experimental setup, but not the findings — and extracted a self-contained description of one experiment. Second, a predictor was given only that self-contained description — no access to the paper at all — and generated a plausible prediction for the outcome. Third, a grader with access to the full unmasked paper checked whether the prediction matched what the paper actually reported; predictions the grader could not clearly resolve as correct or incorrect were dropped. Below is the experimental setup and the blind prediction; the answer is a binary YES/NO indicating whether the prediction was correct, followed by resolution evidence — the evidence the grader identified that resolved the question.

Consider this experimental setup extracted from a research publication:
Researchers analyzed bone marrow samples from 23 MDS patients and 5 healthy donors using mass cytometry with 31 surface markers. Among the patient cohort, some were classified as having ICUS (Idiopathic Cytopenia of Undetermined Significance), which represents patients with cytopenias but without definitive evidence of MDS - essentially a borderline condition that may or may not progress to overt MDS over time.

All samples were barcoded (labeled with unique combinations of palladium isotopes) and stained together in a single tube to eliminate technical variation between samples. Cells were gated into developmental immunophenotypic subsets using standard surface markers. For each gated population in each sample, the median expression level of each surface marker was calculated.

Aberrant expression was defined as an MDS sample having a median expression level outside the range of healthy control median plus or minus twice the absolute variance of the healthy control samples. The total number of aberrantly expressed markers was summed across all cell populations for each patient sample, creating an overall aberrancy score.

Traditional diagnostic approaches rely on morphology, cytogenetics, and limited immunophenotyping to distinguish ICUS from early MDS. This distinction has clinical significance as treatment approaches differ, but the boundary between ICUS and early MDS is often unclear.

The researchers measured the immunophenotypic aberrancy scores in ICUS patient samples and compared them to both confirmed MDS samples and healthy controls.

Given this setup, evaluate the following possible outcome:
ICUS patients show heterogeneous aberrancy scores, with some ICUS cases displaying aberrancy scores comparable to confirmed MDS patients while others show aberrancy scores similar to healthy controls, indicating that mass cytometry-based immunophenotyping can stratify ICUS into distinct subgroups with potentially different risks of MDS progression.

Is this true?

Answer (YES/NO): NO